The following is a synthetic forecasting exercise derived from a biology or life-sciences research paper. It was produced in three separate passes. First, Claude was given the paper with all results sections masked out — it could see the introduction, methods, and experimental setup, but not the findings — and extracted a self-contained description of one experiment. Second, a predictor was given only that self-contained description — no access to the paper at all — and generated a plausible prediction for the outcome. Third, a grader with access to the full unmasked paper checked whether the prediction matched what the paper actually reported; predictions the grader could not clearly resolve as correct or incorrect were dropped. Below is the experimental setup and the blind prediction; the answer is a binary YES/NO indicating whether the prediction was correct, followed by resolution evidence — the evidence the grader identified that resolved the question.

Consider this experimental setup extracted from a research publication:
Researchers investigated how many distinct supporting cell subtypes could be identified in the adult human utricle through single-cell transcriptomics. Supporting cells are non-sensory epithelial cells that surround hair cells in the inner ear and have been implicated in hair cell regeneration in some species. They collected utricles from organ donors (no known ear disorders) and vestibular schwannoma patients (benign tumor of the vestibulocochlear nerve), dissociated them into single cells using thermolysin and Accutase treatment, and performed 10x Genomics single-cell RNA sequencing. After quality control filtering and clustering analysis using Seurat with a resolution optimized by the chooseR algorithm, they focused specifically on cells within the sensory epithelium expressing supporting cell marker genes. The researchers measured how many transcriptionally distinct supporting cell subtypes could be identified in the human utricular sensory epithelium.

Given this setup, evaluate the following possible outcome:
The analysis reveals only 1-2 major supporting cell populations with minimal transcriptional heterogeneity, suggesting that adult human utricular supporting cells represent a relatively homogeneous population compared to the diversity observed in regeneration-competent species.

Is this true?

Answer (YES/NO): NO